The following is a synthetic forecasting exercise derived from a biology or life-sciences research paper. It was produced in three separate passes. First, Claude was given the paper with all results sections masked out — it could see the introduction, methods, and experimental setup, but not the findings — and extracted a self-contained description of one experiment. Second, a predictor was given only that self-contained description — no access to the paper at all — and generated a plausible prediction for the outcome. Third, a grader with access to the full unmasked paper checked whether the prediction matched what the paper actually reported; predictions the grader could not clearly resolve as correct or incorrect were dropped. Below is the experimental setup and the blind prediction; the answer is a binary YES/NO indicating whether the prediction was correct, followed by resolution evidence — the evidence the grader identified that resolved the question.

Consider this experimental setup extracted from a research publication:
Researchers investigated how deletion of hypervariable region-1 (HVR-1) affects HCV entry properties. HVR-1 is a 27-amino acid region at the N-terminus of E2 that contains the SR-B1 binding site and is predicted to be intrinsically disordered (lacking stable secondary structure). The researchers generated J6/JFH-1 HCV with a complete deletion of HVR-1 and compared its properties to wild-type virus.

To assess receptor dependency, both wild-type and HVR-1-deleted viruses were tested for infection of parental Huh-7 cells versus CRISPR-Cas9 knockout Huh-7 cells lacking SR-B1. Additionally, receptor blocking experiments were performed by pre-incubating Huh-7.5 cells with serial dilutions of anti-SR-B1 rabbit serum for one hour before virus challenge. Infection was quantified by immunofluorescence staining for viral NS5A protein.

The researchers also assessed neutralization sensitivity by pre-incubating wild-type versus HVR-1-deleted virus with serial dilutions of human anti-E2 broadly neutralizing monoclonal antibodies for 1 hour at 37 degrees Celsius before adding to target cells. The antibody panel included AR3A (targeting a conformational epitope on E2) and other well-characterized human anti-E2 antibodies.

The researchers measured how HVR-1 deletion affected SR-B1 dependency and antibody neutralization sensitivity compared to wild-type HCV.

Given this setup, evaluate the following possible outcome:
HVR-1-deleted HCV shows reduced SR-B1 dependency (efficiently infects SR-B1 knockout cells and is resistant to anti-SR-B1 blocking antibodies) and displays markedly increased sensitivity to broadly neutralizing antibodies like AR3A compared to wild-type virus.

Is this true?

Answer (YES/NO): YES